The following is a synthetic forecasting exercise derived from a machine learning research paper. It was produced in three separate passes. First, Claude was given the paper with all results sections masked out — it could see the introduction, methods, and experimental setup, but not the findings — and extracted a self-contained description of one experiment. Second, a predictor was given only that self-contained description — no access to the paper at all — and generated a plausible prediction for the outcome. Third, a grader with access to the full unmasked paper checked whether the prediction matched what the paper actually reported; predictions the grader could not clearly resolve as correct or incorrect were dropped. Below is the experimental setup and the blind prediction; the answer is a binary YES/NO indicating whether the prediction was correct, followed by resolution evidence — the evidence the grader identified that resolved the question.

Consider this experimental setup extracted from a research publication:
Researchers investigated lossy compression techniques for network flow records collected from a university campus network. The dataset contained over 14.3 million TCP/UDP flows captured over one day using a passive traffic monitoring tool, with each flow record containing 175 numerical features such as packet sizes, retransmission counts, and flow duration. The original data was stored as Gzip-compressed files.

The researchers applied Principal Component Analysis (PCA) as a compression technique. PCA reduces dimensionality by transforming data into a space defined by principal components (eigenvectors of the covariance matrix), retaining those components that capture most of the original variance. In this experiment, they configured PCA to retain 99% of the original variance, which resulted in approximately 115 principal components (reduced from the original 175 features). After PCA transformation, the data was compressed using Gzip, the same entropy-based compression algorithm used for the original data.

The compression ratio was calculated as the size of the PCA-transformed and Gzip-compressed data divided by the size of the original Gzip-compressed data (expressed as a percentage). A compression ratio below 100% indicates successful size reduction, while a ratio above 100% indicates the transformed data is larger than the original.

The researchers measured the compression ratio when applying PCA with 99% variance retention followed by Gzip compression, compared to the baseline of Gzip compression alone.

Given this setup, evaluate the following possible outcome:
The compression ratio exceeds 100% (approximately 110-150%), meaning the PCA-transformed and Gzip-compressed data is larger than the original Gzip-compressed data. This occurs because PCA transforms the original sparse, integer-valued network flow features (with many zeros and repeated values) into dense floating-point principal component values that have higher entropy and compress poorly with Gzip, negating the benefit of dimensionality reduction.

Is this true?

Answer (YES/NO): NO